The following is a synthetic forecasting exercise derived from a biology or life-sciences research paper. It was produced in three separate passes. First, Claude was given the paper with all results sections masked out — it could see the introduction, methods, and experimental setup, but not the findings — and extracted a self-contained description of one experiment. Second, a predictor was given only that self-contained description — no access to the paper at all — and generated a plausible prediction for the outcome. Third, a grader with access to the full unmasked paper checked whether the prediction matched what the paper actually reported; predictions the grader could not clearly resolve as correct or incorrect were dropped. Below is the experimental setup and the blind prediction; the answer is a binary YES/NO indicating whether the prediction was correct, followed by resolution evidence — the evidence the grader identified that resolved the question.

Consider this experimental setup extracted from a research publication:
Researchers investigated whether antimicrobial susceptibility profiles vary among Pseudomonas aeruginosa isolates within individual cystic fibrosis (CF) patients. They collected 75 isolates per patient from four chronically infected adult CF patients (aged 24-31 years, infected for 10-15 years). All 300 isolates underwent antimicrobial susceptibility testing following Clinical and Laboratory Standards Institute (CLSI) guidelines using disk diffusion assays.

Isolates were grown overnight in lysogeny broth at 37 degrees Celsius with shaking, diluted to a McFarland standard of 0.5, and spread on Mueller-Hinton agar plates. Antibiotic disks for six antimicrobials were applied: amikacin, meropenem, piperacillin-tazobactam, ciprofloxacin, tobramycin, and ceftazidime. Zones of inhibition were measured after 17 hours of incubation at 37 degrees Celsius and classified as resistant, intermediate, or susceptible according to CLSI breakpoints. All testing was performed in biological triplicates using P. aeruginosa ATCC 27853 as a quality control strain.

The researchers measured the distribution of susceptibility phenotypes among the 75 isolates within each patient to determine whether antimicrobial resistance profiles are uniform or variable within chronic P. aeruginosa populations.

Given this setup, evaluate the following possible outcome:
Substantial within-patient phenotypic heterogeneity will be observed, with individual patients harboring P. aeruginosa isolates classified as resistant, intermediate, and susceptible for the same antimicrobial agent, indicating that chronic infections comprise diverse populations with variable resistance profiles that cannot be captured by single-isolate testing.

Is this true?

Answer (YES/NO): YES